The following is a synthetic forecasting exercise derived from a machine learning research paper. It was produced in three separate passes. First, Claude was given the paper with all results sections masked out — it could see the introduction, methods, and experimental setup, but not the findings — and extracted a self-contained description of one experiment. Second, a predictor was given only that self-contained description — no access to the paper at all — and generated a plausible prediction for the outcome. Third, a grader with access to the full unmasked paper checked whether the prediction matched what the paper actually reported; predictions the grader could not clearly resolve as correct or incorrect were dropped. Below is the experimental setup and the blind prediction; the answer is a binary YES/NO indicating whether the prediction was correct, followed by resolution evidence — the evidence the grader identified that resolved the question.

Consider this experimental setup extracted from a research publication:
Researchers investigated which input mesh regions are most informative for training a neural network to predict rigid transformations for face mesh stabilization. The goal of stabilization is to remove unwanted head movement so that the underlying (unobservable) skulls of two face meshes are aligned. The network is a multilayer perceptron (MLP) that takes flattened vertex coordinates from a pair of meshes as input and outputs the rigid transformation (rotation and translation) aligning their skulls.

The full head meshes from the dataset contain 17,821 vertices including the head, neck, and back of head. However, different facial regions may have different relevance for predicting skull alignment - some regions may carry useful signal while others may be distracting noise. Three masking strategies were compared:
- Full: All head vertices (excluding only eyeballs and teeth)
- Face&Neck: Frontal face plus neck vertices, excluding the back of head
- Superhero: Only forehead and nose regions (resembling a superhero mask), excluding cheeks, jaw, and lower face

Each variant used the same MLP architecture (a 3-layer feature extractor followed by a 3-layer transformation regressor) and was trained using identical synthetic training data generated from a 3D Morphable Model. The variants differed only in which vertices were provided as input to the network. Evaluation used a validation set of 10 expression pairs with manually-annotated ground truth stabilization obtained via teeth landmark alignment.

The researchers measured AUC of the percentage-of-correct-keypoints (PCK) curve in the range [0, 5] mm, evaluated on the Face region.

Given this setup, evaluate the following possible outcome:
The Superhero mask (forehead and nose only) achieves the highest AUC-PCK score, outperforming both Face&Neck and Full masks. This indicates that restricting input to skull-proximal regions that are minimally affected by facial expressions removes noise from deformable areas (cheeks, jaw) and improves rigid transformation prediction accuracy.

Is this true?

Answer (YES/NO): NO